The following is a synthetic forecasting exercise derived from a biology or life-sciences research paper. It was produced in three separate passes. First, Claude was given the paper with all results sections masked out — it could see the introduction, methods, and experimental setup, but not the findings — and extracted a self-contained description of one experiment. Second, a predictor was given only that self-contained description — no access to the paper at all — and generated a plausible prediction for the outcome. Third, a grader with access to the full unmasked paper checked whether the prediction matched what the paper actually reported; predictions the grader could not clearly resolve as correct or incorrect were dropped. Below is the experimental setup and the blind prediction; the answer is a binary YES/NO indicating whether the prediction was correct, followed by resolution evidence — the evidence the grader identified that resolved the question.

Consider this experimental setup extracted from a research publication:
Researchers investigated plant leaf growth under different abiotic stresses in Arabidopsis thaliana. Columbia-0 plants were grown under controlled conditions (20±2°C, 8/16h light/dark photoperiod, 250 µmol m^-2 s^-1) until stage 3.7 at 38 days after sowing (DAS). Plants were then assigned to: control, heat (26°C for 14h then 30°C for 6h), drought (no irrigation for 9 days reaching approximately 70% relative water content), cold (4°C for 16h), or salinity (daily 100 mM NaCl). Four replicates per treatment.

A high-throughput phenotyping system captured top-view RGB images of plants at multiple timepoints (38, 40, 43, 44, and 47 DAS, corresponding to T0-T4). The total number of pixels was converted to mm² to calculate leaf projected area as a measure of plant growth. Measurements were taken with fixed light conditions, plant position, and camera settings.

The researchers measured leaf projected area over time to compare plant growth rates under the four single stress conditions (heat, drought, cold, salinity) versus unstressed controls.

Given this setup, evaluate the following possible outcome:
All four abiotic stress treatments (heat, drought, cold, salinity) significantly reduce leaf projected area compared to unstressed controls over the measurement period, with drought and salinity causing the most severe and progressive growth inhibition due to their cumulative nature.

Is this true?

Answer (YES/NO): NO